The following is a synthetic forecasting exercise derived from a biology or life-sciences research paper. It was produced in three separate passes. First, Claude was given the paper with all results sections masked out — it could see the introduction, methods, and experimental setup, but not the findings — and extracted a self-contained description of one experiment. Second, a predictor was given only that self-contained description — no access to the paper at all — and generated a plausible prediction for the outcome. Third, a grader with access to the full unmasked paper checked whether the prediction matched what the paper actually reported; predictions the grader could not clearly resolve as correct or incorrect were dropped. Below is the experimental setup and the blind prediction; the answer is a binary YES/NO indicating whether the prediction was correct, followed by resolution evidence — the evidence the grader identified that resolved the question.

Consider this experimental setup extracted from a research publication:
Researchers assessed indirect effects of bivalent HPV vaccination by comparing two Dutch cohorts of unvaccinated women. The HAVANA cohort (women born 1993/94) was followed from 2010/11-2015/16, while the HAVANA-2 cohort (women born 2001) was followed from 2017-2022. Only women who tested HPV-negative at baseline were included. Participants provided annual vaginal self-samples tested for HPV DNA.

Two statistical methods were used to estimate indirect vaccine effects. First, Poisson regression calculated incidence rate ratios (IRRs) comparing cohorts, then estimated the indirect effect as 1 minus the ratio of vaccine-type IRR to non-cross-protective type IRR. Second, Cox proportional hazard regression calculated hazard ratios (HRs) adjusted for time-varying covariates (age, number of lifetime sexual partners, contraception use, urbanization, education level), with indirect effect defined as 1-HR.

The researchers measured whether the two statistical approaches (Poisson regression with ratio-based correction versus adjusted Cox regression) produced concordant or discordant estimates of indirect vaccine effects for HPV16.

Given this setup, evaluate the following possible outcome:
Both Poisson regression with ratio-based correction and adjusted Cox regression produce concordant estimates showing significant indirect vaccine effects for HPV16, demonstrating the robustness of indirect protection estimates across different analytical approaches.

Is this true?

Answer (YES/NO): YES